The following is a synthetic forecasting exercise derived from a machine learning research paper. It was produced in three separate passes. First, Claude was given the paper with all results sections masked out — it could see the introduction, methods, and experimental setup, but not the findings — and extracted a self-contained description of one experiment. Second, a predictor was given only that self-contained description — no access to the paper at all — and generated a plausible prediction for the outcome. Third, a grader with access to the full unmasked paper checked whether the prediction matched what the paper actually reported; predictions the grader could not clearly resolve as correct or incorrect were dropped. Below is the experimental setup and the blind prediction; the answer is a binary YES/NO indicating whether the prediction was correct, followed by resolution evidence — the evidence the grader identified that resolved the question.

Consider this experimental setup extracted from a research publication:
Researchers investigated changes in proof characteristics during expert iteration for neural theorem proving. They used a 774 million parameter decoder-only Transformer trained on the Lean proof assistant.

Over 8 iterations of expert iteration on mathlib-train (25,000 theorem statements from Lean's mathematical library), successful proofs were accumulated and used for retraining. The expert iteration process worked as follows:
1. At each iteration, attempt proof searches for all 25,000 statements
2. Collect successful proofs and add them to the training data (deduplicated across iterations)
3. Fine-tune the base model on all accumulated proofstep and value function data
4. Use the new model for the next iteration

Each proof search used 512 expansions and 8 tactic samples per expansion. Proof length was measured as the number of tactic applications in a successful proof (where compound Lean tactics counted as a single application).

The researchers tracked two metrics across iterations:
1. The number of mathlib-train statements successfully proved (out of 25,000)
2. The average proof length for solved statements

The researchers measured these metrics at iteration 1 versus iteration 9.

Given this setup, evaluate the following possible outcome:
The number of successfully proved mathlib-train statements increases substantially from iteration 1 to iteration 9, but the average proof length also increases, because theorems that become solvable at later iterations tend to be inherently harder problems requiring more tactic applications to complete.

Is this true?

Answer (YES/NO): NO